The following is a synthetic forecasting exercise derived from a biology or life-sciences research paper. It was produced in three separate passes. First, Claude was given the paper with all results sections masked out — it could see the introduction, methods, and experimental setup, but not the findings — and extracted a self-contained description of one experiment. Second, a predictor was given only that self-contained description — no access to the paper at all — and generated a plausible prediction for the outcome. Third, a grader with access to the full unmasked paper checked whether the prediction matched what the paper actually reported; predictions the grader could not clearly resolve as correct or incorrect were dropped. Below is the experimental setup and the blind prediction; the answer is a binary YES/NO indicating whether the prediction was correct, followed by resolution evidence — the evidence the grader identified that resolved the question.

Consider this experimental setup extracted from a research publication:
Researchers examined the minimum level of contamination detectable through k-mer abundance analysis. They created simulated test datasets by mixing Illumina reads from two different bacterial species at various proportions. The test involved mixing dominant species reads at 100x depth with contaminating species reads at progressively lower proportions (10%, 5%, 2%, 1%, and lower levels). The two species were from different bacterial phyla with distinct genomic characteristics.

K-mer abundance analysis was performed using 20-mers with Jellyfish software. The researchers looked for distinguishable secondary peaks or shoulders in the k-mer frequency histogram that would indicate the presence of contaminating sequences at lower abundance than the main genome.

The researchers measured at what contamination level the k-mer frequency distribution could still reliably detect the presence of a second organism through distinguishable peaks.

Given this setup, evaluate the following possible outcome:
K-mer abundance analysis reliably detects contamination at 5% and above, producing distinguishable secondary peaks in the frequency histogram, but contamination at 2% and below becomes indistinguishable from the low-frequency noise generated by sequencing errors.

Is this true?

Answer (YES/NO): NO